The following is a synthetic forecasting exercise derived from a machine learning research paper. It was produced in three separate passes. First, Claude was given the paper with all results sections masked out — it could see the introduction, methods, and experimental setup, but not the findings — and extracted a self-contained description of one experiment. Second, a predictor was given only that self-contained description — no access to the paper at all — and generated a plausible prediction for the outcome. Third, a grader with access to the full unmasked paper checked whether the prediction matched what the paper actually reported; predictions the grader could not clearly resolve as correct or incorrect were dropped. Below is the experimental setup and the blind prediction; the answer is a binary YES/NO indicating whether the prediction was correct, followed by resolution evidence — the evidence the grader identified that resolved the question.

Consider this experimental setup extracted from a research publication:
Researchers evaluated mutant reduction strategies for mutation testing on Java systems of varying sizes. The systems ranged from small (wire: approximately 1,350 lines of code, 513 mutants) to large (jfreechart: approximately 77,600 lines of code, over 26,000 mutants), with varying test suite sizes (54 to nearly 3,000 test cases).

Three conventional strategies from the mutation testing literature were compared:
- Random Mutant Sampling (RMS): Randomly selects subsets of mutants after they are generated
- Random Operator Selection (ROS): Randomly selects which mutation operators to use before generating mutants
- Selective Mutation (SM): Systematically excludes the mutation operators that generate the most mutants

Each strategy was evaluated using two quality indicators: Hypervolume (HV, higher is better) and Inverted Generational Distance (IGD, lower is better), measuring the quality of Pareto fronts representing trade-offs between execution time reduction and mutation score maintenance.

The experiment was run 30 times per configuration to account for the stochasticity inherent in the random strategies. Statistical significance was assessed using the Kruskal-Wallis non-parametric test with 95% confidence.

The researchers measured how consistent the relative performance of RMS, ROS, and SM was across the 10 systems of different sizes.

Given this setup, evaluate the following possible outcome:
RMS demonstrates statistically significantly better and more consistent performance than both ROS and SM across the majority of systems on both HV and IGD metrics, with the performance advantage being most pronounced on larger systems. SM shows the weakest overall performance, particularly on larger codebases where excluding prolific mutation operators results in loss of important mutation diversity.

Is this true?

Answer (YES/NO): NO